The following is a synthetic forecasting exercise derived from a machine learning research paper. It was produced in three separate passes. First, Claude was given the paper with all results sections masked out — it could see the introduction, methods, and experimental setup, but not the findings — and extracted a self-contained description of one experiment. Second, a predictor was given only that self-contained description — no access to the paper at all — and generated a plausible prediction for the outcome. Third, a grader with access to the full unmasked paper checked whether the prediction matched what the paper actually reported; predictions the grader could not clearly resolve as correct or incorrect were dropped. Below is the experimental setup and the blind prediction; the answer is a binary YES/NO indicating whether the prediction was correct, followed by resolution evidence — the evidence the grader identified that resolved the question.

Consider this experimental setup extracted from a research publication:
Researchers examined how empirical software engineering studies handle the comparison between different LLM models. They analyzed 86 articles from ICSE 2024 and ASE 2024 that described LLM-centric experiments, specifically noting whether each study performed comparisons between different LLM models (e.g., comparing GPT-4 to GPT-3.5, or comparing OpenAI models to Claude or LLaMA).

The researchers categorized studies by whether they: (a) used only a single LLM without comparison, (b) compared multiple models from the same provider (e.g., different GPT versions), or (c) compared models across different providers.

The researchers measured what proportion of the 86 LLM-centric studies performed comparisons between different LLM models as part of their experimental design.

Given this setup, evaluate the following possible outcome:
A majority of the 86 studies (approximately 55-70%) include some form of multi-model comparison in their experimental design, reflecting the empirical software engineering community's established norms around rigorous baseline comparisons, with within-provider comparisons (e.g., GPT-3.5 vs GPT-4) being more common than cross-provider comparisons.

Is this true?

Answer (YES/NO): NO